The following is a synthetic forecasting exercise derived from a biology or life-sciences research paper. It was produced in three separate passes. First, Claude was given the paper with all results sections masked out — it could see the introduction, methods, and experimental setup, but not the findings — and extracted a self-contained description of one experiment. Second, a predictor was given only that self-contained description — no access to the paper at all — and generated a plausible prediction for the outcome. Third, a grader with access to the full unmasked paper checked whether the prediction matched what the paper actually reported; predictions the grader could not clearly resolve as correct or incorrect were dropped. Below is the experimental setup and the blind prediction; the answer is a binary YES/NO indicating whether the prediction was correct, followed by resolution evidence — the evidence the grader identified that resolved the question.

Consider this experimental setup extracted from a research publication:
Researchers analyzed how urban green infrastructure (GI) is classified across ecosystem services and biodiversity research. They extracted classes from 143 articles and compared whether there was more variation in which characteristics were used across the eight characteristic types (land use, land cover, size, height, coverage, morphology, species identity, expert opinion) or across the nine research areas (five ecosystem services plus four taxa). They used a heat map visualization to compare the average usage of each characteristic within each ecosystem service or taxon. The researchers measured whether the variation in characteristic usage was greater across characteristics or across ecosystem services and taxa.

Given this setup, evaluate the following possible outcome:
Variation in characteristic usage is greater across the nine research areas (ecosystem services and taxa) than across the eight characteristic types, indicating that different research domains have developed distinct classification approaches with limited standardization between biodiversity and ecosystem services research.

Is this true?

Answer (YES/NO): NO